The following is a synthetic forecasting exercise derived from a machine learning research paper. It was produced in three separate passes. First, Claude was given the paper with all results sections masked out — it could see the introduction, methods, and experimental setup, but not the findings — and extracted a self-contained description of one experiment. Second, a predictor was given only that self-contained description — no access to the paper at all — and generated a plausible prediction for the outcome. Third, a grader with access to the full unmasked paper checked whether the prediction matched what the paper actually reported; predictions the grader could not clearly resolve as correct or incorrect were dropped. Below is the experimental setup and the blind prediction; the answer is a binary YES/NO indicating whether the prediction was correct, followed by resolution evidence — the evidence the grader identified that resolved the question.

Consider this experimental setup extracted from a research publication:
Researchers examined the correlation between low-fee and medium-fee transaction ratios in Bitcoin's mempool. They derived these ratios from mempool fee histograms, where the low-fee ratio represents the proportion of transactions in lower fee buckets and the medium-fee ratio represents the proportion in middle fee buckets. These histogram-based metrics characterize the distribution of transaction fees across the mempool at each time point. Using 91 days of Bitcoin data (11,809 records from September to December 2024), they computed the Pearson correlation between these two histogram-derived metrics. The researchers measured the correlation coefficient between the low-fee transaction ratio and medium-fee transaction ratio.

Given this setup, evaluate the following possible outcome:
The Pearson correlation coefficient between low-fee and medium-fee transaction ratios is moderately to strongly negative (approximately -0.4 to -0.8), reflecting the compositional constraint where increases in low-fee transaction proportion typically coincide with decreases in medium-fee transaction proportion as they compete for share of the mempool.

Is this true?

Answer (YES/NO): NO